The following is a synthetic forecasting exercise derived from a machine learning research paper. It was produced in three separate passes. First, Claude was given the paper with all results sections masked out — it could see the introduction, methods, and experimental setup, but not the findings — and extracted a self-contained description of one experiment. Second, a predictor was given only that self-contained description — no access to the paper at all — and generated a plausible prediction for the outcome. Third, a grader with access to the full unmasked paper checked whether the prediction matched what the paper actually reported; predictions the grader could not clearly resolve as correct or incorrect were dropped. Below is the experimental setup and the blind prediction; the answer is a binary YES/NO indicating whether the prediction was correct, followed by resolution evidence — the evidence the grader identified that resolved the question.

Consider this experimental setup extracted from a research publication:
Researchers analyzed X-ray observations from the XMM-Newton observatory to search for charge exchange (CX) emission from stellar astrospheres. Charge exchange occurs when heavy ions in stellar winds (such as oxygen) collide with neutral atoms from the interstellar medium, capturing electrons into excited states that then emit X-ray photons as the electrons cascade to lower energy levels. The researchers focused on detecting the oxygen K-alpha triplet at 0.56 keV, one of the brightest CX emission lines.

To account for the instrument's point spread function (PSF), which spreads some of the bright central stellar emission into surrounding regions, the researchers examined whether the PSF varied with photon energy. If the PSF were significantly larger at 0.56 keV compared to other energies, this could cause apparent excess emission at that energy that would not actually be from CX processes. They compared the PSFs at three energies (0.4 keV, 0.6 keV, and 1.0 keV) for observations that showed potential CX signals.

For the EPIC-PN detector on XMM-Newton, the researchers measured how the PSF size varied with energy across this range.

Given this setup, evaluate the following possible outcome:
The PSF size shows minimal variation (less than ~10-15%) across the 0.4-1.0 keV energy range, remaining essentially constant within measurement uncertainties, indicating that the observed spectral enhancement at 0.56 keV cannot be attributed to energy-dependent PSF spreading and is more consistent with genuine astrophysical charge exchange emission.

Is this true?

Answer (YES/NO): NO